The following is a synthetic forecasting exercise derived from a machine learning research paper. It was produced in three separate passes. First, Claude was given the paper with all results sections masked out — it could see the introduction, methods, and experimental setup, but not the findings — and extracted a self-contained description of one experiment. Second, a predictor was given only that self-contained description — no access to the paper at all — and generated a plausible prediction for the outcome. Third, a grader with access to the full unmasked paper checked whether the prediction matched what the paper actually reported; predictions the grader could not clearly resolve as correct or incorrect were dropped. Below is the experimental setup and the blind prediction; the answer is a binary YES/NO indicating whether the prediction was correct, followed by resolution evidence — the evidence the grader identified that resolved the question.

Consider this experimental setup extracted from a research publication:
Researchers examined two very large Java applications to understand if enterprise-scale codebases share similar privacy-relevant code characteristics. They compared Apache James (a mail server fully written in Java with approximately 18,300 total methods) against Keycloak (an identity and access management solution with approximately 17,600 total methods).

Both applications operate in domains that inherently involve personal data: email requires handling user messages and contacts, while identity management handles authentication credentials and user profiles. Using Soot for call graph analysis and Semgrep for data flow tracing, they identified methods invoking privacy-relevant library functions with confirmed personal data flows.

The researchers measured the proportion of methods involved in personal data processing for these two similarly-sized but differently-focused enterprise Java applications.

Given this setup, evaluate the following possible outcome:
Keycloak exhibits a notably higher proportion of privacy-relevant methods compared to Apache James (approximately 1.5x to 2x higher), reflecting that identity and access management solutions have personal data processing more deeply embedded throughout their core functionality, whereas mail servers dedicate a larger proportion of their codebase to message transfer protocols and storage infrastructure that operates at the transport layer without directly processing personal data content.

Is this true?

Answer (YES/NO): YES